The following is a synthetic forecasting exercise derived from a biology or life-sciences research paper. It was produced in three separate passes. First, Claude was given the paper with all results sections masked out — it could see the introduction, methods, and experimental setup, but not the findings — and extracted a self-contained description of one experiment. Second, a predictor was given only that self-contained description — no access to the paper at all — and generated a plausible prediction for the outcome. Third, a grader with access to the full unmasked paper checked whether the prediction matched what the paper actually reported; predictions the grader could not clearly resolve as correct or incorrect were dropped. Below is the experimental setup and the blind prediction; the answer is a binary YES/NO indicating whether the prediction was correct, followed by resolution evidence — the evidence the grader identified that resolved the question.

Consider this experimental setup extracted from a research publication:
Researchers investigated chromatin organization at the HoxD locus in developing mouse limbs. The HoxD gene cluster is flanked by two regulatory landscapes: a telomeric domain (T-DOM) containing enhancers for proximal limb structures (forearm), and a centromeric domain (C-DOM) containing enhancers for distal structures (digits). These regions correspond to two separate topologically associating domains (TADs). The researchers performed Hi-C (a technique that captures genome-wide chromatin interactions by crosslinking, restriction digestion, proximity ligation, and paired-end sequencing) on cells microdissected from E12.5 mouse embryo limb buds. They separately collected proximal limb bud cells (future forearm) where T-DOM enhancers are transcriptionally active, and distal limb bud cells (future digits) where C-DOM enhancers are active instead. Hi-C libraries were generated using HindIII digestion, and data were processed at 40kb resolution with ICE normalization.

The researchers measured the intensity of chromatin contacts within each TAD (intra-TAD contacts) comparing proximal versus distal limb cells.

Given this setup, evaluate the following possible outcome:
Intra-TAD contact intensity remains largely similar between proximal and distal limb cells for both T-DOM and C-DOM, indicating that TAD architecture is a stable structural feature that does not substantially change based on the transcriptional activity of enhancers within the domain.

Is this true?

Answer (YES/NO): NO